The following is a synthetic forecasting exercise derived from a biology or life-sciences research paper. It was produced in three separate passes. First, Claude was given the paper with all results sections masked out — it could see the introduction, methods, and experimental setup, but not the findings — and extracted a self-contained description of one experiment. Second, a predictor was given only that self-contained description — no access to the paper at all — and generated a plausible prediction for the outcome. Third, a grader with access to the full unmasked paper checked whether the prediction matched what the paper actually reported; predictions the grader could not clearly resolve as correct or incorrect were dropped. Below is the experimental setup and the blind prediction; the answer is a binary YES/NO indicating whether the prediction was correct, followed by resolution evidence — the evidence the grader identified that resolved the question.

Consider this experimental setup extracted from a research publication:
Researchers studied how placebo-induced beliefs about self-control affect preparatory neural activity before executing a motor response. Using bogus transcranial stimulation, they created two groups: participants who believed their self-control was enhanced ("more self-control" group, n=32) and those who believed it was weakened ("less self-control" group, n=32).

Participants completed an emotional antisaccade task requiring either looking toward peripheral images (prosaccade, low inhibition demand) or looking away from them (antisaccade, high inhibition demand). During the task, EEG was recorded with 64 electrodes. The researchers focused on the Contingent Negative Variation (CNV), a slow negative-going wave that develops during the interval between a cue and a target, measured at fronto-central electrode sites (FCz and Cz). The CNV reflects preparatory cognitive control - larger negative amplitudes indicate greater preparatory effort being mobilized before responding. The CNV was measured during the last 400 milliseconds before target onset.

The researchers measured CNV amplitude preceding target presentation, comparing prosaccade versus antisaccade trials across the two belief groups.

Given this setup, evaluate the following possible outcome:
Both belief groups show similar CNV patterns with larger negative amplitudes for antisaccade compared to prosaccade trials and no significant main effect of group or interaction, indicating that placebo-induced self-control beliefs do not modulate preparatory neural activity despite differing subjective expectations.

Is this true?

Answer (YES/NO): YES